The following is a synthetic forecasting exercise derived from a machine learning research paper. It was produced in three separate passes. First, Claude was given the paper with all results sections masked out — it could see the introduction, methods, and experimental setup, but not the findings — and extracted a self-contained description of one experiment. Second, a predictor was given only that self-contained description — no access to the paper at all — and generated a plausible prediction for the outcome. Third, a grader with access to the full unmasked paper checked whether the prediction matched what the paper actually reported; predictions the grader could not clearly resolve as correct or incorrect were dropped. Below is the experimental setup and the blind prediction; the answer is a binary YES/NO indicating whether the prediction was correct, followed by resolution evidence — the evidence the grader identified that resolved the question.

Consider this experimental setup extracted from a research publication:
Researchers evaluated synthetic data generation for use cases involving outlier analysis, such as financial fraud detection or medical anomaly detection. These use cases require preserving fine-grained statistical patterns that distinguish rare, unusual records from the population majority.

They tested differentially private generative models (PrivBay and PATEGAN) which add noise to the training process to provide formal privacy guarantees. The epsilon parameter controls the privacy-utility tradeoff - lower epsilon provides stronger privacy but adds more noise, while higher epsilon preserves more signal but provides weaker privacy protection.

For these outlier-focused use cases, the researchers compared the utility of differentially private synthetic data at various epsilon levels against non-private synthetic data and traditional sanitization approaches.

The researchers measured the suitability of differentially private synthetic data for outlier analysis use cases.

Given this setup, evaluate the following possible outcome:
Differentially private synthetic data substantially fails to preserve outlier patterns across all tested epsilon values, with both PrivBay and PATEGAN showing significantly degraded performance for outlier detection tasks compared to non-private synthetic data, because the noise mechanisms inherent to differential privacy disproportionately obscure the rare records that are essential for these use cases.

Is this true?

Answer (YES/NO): NO